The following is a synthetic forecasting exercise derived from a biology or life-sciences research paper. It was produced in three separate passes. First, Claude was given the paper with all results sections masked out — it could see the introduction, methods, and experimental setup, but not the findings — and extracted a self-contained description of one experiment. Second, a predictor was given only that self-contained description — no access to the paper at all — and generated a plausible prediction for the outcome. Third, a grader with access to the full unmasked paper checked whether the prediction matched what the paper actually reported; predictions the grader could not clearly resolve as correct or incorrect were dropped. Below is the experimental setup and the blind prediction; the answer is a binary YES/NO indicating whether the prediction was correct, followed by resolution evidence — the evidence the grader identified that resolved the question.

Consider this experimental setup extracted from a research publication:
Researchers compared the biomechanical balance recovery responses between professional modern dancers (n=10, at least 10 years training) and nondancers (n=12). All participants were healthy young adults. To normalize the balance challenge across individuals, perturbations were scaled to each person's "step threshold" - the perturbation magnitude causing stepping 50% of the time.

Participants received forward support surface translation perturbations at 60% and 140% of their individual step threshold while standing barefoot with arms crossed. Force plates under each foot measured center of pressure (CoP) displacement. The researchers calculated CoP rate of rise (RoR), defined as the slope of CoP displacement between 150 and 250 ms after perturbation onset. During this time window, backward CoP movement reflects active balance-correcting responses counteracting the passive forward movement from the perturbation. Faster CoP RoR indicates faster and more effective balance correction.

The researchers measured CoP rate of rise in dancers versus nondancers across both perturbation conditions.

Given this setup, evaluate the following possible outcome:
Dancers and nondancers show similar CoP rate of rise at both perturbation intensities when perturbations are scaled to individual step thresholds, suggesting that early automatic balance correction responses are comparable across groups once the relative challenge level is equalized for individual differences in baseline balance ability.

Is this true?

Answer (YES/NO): YES